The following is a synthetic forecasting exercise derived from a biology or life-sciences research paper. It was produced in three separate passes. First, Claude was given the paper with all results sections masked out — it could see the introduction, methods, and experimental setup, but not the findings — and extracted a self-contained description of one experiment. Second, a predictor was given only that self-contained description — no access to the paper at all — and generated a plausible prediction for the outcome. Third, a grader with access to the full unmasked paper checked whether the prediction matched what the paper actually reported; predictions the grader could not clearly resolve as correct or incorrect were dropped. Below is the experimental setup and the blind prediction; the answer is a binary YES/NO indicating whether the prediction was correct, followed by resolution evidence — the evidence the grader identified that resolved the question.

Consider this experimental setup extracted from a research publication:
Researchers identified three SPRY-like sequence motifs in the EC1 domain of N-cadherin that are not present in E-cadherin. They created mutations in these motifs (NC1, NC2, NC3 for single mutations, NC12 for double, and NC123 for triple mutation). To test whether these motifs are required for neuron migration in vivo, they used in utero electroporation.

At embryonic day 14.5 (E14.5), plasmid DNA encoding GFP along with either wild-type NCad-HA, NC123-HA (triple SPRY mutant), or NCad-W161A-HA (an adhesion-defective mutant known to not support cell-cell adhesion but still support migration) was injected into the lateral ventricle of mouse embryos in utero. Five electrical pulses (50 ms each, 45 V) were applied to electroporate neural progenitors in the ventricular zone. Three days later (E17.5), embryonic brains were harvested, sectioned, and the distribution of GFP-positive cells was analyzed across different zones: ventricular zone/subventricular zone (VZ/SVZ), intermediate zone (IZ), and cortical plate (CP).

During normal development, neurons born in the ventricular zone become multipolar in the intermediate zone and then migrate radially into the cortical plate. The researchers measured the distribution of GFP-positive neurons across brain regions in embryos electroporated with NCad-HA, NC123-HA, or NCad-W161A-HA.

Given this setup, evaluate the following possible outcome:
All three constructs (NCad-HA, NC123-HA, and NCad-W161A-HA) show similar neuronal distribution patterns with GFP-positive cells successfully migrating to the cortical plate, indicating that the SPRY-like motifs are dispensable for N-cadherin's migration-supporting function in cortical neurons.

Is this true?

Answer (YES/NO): NO